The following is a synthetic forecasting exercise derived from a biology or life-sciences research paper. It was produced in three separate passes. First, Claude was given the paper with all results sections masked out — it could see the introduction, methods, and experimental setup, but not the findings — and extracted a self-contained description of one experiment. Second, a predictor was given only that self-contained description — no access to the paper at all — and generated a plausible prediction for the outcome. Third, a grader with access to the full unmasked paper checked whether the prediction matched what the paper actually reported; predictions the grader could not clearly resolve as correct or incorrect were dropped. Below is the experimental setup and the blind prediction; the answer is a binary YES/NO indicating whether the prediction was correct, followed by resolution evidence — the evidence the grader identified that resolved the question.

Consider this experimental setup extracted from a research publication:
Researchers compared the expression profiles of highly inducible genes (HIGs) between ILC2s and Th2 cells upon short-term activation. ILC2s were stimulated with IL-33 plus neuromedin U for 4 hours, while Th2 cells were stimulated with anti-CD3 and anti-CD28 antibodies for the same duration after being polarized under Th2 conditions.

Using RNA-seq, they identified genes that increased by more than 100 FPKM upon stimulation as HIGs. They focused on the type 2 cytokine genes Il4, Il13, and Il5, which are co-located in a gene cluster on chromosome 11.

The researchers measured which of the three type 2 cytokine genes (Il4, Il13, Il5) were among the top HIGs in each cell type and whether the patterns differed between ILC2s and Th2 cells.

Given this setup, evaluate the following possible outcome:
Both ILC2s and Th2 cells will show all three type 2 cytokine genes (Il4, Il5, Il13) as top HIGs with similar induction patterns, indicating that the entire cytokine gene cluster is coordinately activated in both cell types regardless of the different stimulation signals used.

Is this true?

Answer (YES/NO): NO